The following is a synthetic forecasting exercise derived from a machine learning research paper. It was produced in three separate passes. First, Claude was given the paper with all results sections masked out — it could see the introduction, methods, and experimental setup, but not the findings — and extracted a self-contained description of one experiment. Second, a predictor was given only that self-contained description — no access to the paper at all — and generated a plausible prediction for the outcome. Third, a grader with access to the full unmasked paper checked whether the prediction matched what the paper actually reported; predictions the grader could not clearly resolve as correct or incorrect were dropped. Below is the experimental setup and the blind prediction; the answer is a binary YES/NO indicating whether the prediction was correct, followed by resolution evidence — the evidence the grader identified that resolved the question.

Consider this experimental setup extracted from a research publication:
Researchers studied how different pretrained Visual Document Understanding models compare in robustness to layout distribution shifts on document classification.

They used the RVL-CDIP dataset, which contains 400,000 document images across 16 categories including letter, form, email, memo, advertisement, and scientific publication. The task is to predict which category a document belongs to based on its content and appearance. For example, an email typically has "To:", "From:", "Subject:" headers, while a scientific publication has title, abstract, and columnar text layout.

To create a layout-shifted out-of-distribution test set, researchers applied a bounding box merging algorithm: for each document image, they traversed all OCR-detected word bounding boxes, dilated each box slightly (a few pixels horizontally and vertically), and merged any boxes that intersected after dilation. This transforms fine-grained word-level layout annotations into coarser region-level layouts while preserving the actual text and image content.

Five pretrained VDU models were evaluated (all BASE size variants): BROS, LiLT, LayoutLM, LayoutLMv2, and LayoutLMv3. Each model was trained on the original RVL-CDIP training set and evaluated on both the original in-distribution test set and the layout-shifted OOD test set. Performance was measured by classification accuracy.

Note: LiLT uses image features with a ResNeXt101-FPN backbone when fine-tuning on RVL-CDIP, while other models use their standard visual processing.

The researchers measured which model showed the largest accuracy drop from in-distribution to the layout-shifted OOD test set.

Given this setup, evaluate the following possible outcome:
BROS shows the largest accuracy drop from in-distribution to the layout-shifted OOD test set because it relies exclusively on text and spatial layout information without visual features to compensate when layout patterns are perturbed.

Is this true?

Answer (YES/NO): NO